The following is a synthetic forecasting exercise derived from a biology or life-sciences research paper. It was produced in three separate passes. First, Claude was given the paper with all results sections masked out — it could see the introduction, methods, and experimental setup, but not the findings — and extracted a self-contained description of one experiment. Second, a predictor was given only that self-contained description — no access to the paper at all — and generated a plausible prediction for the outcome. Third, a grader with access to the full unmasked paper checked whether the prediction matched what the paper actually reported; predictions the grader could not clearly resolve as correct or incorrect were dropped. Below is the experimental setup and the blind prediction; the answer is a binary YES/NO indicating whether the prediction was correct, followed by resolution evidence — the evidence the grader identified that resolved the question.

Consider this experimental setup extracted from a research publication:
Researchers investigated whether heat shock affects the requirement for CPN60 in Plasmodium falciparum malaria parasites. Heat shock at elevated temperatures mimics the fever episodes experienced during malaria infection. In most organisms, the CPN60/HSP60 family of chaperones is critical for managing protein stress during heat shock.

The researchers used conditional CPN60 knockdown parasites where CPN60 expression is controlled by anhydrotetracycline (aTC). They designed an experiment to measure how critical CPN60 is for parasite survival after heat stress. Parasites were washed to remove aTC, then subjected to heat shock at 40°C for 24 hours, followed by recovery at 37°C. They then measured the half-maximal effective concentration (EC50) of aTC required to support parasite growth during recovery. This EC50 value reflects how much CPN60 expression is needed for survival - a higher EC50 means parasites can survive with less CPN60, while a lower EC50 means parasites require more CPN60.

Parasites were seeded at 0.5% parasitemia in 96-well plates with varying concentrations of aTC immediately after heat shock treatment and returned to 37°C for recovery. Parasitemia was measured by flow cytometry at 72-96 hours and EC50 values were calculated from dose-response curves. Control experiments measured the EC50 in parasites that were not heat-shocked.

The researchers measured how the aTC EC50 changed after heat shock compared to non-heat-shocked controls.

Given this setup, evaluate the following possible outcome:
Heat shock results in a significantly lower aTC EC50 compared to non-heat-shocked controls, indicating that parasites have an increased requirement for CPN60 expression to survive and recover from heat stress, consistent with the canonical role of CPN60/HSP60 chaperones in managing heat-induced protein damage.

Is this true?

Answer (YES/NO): NO